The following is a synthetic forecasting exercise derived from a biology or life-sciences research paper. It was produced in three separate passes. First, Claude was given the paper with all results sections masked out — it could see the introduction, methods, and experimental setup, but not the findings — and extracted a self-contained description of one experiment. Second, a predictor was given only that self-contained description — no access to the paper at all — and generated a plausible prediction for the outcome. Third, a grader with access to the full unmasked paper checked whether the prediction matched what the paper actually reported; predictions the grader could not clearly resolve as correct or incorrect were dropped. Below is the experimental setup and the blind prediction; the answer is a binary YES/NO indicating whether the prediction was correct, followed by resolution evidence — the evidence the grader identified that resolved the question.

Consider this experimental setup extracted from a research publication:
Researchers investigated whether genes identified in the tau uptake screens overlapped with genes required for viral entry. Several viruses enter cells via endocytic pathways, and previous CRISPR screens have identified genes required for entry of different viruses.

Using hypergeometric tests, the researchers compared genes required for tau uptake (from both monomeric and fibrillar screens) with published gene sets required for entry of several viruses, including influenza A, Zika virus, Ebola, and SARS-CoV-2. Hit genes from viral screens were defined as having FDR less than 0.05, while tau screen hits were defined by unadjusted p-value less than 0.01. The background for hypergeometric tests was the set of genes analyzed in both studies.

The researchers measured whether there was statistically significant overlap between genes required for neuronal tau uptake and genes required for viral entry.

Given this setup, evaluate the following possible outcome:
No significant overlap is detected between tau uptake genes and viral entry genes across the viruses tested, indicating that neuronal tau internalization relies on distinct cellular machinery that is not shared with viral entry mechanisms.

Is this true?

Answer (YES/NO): NO